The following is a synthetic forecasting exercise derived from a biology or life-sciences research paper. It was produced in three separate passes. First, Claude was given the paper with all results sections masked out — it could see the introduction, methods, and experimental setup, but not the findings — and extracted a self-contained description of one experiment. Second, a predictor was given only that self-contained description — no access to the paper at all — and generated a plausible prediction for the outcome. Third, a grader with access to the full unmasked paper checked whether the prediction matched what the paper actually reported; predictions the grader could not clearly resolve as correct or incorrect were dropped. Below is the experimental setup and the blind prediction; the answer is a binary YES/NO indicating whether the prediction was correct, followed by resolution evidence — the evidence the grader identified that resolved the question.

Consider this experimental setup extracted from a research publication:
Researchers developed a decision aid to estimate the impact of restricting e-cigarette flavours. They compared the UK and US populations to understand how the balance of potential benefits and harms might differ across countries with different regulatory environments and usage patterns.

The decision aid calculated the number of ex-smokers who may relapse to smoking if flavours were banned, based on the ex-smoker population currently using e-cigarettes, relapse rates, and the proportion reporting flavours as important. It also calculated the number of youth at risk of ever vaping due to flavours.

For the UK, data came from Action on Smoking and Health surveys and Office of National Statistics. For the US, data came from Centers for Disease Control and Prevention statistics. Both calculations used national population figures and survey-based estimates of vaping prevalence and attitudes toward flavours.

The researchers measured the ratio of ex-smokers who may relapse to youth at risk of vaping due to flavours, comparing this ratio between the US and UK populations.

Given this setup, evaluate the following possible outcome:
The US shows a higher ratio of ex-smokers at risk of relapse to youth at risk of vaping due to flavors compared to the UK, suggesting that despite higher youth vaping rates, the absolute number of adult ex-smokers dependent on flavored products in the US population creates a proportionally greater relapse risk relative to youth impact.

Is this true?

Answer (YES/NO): NO